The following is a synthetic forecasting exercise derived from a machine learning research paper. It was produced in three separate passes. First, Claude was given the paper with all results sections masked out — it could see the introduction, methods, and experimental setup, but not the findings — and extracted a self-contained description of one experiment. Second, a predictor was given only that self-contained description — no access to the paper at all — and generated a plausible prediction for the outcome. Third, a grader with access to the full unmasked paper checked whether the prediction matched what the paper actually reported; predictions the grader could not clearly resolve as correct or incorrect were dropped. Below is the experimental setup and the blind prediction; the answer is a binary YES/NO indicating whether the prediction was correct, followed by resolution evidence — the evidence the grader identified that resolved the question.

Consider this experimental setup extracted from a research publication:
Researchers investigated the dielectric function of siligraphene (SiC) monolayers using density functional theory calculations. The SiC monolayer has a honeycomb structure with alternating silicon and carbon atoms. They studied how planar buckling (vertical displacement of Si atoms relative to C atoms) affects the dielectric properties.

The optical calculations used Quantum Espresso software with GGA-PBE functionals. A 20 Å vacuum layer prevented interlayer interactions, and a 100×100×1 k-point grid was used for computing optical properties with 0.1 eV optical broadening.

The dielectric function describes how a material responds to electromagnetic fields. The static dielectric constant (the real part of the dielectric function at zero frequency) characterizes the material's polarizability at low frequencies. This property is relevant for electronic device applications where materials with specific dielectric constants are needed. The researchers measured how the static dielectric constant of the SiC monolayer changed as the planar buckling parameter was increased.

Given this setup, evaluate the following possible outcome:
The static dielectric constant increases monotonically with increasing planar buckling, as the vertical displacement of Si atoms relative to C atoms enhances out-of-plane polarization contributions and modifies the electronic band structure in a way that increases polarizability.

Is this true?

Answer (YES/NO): YES